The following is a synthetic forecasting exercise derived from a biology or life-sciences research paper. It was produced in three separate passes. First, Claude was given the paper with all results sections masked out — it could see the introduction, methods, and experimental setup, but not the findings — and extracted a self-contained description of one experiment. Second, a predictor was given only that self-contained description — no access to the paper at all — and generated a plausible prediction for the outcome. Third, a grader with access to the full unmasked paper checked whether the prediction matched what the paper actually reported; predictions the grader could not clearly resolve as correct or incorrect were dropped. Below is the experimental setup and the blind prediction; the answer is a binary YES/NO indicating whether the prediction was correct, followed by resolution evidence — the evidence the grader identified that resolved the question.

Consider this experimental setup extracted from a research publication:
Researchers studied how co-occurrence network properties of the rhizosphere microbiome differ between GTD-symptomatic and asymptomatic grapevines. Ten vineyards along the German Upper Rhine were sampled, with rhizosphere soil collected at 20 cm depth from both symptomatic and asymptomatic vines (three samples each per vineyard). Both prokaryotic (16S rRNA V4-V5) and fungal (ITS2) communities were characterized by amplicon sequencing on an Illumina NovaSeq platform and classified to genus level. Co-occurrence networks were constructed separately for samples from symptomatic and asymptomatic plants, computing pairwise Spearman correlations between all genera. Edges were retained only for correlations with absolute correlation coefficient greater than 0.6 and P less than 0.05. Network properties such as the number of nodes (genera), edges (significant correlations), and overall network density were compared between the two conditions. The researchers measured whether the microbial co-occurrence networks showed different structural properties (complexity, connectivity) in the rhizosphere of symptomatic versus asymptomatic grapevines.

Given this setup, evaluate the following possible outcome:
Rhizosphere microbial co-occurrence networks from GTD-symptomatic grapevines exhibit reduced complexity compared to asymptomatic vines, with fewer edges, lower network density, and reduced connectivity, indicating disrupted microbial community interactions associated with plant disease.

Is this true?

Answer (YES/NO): NO